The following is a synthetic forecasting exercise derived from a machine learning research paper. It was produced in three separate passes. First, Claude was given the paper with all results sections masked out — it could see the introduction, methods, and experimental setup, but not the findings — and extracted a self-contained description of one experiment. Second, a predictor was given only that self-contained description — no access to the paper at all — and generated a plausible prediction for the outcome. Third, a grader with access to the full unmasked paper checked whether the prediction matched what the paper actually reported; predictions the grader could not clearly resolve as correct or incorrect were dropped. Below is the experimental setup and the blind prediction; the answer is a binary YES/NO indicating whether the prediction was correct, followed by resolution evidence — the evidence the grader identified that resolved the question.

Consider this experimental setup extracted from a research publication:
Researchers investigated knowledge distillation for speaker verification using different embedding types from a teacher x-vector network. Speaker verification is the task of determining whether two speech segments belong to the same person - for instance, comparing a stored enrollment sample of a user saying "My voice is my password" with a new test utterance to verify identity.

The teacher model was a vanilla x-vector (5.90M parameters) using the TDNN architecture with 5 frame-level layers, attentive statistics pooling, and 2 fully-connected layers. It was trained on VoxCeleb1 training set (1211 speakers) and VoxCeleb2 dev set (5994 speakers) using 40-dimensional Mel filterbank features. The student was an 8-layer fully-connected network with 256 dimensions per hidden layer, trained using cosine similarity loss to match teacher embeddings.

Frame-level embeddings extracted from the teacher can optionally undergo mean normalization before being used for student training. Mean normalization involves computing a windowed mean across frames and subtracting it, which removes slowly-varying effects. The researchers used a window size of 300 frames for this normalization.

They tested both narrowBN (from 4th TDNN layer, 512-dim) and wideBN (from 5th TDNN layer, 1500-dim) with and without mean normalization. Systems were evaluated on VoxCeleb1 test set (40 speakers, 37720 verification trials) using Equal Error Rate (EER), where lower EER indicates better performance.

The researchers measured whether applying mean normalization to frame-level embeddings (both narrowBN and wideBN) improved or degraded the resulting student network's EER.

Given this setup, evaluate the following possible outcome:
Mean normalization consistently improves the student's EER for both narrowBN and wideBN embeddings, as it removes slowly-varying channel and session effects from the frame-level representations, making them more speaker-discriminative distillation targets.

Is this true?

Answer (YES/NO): NO